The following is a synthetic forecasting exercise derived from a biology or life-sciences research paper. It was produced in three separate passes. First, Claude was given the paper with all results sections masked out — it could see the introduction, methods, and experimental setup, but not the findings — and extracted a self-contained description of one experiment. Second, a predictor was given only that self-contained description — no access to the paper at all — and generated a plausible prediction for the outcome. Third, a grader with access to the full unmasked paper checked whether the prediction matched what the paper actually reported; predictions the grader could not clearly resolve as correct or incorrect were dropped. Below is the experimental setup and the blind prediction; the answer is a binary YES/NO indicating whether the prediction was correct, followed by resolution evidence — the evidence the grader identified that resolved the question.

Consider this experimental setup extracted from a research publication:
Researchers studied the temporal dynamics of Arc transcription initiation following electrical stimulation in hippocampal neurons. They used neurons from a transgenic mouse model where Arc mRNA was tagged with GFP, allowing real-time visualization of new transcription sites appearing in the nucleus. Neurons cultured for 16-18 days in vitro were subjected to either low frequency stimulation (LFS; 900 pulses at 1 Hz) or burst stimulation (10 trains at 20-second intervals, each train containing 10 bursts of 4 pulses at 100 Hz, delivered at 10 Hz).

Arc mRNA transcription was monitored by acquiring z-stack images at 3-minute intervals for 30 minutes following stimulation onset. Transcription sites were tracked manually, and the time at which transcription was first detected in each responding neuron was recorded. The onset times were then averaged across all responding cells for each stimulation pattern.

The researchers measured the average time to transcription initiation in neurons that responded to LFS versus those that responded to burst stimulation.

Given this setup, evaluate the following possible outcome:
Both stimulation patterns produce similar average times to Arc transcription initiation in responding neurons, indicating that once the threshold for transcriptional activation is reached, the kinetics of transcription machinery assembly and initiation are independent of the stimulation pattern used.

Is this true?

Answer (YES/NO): YES